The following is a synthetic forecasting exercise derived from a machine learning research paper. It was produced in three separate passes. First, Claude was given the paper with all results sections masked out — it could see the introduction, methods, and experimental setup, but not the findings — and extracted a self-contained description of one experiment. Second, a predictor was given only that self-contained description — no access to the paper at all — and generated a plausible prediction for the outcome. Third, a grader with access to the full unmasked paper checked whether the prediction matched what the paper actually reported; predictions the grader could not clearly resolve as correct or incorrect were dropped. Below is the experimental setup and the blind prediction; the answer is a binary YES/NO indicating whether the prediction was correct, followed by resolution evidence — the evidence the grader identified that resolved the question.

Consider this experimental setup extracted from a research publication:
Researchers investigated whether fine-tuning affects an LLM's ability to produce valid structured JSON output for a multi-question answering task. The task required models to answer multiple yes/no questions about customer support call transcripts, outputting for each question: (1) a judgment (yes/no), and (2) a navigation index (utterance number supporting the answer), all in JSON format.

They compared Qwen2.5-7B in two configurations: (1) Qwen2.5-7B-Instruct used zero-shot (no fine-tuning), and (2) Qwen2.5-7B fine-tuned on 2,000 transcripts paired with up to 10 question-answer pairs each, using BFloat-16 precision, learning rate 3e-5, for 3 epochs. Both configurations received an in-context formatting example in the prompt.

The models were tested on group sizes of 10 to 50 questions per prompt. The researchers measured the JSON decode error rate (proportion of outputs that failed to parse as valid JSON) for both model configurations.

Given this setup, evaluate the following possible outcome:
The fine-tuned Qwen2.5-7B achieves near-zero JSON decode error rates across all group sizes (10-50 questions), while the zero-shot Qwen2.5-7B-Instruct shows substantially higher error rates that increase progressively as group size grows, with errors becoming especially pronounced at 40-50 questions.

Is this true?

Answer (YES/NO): NO